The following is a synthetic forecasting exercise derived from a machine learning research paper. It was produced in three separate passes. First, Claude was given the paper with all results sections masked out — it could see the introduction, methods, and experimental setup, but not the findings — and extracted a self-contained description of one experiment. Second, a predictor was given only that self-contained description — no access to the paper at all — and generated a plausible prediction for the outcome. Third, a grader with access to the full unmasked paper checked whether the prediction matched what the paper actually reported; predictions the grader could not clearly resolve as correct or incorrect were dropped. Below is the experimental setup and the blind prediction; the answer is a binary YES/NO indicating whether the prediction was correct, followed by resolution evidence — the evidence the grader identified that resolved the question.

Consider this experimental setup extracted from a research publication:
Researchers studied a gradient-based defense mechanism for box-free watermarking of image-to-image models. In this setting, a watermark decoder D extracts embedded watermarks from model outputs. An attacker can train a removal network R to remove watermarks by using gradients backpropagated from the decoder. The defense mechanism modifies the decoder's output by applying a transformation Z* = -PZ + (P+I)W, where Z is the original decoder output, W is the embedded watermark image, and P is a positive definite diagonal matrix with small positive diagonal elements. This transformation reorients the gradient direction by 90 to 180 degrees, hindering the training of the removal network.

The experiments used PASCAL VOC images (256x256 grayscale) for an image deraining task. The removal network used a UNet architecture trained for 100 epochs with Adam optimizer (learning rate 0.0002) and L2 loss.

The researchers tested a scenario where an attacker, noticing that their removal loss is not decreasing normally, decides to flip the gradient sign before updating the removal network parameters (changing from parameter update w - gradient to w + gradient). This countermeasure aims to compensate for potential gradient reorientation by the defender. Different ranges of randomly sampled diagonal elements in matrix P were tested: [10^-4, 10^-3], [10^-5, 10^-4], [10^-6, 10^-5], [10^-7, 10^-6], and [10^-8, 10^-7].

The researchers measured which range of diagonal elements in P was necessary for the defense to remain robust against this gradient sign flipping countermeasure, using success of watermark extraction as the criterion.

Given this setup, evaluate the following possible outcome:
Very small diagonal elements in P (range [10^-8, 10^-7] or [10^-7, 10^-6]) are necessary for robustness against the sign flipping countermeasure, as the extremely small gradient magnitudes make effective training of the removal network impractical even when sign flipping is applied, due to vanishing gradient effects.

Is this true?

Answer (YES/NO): YES